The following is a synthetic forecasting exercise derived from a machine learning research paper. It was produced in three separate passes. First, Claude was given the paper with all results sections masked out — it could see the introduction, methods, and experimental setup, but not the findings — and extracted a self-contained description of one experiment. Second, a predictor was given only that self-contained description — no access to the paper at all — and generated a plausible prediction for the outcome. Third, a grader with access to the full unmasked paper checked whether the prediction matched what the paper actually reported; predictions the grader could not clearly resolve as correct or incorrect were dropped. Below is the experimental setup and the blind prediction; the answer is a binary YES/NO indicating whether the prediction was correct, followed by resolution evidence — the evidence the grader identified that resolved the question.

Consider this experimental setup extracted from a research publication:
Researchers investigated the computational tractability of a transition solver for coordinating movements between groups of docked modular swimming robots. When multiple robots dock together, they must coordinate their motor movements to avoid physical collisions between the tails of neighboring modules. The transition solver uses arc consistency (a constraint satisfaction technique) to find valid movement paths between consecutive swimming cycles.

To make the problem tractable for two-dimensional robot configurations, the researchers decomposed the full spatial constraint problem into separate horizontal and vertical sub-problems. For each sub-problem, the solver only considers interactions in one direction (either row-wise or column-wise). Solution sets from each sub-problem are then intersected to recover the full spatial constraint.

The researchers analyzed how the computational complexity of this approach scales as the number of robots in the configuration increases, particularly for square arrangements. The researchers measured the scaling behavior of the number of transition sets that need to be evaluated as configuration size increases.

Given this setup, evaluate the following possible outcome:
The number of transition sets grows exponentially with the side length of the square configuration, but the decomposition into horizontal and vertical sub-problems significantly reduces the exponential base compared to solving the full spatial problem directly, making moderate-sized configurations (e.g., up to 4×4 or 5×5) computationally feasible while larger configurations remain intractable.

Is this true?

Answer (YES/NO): NO